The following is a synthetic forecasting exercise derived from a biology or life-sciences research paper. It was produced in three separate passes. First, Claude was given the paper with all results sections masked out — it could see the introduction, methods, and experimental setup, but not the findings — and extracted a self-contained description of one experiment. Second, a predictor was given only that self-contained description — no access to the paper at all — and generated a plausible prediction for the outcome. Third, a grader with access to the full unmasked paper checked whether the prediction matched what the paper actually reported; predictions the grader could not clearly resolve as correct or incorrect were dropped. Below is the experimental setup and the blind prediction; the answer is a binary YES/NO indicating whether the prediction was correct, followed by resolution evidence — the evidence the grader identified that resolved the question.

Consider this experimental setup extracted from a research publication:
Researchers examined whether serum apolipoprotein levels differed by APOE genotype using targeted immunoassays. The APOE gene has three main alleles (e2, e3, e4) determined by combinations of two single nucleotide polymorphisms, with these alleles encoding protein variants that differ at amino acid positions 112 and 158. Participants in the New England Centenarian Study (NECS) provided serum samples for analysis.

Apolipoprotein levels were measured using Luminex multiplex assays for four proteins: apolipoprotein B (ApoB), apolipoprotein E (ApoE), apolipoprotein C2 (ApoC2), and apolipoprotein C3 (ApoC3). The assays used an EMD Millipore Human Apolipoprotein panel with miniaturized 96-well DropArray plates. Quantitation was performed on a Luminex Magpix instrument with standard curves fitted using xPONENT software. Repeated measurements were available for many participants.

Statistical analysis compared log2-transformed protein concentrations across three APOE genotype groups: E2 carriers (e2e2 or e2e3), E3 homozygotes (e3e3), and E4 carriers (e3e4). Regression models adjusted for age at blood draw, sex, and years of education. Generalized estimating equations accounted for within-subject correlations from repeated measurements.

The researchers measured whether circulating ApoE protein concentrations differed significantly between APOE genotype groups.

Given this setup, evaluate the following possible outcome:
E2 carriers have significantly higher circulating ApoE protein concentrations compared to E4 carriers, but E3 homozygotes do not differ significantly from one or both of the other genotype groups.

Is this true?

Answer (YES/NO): NO